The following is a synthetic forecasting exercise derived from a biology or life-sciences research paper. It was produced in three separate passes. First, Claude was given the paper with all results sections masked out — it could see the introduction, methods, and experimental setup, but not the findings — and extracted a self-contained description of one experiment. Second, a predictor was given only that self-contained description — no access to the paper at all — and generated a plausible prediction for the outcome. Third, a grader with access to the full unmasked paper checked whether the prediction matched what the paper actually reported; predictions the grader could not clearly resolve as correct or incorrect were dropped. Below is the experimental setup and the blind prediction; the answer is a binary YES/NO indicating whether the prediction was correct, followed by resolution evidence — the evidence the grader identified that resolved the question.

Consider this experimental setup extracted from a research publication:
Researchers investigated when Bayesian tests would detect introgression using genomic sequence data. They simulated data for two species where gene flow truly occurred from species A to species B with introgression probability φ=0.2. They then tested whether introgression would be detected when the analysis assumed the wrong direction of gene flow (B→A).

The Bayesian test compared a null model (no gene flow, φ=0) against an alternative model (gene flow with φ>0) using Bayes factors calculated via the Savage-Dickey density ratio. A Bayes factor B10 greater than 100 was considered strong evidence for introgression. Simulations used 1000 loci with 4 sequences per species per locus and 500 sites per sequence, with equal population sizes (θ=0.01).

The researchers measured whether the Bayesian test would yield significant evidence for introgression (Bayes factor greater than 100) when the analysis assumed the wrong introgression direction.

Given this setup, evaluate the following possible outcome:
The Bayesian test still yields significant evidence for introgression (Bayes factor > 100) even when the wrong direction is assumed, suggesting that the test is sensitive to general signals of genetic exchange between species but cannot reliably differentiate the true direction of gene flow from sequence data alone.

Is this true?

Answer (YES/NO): YES